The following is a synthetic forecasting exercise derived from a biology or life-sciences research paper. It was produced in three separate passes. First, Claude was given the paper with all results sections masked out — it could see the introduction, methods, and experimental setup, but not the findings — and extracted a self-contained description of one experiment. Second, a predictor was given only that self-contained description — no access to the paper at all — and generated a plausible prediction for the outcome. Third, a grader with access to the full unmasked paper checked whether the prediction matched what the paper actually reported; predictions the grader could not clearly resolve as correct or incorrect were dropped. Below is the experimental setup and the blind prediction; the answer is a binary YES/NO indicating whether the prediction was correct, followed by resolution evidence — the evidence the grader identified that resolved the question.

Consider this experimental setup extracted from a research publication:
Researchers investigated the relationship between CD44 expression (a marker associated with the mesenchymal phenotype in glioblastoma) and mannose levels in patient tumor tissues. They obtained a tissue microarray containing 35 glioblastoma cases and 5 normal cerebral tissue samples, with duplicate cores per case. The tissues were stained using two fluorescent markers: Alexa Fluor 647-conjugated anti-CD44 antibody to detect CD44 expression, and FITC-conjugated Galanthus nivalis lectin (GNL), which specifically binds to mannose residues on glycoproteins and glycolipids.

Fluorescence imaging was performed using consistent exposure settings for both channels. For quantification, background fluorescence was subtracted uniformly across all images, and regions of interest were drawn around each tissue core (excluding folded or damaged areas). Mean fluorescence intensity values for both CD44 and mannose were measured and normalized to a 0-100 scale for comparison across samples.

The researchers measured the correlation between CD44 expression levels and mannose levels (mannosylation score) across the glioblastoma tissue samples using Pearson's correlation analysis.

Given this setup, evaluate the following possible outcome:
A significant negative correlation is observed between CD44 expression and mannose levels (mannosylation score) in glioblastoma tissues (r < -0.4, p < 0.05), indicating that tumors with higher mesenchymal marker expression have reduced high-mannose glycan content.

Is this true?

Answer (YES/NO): NO